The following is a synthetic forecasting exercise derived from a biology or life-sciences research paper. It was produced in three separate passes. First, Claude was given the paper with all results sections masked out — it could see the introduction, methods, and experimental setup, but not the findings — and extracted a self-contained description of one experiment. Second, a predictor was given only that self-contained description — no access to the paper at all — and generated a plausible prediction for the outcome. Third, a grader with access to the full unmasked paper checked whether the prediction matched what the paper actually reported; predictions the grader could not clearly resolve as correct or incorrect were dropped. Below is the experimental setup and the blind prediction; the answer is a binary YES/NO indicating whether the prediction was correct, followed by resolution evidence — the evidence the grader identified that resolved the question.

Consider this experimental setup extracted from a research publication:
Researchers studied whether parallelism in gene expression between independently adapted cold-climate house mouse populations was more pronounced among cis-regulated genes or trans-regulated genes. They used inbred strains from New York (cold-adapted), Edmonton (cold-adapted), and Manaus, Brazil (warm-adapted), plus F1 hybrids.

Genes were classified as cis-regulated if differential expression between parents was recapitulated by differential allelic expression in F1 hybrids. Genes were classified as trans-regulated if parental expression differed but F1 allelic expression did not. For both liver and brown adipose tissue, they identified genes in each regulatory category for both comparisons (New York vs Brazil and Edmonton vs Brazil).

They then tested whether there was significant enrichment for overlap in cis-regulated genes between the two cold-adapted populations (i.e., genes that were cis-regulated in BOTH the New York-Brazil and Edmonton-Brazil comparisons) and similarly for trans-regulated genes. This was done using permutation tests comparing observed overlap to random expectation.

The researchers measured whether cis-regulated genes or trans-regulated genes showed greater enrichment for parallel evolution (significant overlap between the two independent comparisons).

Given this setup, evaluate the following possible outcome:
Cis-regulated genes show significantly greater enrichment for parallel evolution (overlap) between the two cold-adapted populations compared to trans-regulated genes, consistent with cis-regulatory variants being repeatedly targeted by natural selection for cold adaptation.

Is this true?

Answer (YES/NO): YES